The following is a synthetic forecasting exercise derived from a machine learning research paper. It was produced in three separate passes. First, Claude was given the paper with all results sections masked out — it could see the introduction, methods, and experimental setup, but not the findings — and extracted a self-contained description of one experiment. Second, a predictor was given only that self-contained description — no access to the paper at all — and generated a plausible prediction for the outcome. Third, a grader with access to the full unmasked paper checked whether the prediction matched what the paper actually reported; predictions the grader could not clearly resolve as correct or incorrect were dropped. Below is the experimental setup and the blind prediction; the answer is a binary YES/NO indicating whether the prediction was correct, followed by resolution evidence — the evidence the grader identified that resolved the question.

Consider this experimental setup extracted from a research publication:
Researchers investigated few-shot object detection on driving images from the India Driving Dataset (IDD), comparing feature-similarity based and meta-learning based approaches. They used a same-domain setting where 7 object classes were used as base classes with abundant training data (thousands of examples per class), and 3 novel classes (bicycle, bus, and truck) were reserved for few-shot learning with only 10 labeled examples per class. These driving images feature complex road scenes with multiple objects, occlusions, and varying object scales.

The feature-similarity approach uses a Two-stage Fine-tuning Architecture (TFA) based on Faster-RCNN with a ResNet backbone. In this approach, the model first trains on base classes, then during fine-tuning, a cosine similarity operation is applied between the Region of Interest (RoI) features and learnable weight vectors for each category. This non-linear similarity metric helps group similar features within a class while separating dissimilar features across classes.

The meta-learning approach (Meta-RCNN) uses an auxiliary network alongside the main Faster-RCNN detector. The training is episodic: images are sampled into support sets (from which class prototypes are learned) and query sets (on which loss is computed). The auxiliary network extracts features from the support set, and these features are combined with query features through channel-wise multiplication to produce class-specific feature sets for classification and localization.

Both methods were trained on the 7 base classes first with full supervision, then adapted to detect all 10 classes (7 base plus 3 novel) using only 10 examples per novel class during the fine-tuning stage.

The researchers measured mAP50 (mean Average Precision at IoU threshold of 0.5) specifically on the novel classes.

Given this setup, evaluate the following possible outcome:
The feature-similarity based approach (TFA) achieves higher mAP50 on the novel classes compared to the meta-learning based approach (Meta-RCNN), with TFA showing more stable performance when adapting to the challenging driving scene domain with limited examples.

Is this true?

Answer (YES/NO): YES